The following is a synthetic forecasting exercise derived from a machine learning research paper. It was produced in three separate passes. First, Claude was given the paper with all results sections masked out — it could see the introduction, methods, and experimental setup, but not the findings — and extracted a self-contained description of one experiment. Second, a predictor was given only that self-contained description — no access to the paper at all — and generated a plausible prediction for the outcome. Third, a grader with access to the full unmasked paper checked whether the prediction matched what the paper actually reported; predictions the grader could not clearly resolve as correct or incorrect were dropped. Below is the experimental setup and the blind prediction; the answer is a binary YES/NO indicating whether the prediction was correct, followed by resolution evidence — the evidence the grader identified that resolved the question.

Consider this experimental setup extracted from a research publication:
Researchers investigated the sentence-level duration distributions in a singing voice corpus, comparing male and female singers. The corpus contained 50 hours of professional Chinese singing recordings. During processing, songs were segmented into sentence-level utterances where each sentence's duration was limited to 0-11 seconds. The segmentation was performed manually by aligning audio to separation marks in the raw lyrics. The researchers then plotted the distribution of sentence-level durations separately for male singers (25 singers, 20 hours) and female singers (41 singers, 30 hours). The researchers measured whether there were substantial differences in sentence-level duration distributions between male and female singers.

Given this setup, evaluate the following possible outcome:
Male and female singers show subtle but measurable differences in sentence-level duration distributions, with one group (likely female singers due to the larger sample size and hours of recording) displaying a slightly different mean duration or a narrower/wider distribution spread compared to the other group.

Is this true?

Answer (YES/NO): NO